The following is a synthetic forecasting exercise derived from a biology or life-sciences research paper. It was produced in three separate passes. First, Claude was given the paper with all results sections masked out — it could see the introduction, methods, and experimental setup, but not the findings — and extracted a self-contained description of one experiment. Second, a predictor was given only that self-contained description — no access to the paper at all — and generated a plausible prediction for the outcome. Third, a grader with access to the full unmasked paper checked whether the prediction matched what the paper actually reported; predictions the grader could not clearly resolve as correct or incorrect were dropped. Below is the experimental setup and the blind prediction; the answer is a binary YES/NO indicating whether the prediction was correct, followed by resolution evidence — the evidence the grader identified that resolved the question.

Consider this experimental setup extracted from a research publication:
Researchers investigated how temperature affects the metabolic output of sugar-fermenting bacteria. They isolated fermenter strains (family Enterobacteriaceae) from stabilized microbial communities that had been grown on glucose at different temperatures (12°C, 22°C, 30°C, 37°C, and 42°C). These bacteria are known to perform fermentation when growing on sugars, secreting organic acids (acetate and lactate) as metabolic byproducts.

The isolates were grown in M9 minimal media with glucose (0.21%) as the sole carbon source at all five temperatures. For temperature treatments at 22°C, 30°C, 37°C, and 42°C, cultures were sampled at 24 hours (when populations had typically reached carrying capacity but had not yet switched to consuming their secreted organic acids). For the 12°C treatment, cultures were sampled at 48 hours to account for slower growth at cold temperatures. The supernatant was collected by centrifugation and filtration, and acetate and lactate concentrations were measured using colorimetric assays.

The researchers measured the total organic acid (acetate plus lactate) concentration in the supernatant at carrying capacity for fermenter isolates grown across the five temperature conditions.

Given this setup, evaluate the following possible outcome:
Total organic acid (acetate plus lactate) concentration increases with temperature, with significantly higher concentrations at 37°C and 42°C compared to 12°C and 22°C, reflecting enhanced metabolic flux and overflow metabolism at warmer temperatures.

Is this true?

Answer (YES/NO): NO